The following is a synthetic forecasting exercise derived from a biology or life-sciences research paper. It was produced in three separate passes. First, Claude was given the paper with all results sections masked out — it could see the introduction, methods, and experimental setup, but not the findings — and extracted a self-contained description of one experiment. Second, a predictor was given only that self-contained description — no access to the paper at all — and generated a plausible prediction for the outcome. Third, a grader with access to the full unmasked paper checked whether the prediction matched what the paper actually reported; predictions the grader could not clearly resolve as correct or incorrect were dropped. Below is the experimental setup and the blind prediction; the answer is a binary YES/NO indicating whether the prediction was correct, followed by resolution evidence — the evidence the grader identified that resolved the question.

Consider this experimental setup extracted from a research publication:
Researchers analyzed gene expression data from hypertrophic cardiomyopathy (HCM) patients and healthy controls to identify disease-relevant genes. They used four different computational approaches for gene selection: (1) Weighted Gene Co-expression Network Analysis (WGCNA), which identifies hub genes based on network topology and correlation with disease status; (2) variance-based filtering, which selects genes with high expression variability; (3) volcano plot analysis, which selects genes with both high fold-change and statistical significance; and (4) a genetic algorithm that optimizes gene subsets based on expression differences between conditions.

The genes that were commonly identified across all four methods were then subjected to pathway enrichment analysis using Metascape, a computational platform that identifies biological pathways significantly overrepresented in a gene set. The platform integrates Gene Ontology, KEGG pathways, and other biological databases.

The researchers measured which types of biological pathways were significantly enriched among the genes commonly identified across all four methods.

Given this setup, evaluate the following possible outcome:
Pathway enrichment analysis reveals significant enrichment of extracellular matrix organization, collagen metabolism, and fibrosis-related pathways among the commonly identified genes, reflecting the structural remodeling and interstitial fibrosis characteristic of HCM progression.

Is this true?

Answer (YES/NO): NO